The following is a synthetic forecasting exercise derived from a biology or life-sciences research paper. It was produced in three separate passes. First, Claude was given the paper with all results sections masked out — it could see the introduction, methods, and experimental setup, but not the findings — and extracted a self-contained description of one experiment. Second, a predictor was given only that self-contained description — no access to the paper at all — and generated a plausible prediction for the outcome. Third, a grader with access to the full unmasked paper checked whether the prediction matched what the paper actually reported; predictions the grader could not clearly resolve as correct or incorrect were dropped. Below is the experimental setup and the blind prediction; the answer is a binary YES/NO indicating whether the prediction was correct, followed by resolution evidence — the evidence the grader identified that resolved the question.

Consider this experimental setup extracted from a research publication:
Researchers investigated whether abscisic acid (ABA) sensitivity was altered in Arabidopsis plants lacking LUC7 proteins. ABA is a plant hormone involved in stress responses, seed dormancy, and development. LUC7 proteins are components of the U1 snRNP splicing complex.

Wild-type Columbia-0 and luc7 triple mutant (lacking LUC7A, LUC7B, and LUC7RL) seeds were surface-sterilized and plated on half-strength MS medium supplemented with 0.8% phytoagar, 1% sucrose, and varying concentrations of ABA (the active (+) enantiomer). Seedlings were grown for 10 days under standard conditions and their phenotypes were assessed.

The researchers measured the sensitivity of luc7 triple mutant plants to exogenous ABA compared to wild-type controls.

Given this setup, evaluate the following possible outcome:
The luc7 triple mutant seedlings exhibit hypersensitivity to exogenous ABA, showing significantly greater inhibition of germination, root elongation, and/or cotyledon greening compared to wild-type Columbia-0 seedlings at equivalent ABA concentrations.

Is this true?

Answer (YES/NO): YES